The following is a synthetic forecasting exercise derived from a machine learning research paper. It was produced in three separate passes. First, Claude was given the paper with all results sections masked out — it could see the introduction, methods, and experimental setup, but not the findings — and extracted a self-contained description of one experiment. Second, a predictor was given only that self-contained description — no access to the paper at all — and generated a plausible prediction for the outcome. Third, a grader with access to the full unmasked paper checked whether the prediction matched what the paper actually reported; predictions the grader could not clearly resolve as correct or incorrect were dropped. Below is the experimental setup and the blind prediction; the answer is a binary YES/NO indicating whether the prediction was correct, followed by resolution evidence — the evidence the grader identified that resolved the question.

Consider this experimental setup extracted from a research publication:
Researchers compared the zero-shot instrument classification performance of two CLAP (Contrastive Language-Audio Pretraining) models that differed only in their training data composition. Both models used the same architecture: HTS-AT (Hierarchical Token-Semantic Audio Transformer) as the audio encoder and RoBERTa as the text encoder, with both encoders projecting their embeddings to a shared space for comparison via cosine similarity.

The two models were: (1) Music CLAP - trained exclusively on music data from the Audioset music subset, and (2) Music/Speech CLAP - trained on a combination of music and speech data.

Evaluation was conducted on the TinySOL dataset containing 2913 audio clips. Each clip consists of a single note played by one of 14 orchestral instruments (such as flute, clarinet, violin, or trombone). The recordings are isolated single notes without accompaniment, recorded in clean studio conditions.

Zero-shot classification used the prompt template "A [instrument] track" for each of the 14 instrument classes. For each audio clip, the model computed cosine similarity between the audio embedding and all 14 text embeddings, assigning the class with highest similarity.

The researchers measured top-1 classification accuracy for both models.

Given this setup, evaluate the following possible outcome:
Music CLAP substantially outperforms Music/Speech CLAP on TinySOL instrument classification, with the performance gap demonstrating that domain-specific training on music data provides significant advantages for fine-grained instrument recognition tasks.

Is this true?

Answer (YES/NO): NO